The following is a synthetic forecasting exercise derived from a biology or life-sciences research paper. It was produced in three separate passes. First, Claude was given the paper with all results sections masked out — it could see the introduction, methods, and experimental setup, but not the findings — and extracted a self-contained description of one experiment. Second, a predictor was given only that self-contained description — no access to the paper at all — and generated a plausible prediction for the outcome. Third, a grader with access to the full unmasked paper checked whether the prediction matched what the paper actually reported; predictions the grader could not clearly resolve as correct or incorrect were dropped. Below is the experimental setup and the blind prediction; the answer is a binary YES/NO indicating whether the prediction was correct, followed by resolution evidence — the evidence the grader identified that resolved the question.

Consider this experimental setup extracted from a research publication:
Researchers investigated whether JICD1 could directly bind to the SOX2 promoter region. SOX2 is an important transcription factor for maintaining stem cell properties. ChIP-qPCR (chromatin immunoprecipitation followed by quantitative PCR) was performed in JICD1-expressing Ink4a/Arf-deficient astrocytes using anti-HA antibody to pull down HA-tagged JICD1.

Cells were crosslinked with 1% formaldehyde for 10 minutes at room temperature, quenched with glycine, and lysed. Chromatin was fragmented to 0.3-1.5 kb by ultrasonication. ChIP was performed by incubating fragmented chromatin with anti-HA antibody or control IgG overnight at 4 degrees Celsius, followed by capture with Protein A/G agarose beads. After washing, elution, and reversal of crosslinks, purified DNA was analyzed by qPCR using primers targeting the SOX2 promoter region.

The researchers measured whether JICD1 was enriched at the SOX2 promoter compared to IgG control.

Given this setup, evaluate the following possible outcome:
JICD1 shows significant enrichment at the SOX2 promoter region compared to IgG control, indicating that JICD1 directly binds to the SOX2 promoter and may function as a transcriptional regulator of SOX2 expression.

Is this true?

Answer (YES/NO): NO